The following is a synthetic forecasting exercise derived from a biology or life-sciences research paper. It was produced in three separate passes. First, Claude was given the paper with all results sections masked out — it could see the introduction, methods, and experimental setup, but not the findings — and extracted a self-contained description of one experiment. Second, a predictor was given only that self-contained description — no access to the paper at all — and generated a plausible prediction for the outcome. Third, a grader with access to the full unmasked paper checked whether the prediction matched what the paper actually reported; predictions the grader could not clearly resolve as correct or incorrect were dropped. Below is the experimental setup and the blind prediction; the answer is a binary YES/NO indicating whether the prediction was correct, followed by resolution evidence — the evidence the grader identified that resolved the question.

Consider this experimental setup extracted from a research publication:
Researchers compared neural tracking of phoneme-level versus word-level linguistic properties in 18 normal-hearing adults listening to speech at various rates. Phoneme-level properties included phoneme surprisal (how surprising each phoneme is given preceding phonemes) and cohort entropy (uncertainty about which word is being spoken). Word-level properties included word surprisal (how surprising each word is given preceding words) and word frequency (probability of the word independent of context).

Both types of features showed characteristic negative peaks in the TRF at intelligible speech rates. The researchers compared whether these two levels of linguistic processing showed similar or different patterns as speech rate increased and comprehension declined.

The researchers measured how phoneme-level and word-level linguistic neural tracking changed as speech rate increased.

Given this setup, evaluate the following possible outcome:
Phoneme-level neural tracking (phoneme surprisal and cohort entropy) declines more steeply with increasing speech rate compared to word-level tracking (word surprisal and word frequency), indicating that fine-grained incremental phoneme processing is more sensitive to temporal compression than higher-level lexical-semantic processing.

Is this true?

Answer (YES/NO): NO